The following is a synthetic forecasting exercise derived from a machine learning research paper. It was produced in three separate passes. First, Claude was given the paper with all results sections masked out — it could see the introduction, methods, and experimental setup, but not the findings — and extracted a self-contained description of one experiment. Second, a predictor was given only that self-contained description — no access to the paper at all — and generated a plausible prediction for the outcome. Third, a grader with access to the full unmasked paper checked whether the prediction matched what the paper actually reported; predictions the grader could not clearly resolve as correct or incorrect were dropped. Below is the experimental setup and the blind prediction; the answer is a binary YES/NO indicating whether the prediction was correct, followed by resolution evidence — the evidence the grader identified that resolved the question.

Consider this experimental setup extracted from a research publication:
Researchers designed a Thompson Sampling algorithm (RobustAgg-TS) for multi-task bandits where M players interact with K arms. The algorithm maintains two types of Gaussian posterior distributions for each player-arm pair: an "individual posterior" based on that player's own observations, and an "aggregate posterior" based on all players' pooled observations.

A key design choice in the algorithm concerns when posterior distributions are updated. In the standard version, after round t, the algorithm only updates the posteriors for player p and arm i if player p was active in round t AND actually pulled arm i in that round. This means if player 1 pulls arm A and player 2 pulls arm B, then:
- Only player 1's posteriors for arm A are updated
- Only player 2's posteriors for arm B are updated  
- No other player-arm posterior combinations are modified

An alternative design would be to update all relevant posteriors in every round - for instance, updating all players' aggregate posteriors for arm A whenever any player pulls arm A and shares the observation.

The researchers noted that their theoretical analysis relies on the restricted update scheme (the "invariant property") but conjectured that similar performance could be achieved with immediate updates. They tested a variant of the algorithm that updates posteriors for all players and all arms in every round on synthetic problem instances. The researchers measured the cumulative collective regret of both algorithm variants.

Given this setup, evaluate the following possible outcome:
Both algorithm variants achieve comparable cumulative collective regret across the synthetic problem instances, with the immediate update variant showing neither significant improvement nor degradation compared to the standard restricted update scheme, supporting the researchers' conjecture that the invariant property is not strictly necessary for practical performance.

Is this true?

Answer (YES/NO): YES